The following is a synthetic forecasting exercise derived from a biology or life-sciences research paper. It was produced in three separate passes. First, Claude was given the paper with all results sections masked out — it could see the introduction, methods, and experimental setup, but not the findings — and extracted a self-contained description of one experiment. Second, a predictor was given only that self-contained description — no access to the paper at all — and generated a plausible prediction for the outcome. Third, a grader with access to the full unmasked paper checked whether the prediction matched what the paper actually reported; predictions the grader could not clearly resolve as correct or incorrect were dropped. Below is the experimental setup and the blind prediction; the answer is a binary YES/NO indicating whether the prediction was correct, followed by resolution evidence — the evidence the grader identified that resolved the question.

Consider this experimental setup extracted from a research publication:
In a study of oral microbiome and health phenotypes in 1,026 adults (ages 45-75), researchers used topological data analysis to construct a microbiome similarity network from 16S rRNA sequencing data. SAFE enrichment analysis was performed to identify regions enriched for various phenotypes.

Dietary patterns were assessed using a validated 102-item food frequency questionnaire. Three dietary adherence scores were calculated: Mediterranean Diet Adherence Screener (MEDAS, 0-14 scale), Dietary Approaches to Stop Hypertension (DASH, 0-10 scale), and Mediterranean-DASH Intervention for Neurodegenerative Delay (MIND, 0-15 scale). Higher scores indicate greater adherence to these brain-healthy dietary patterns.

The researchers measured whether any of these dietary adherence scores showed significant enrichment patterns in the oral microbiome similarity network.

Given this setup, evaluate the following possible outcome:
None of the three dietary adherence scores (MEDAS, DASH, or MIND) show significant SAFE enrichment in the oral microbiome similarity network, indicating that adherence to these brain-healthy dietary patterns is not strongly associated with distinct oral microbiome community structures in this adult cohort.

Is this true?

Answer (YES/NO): NO